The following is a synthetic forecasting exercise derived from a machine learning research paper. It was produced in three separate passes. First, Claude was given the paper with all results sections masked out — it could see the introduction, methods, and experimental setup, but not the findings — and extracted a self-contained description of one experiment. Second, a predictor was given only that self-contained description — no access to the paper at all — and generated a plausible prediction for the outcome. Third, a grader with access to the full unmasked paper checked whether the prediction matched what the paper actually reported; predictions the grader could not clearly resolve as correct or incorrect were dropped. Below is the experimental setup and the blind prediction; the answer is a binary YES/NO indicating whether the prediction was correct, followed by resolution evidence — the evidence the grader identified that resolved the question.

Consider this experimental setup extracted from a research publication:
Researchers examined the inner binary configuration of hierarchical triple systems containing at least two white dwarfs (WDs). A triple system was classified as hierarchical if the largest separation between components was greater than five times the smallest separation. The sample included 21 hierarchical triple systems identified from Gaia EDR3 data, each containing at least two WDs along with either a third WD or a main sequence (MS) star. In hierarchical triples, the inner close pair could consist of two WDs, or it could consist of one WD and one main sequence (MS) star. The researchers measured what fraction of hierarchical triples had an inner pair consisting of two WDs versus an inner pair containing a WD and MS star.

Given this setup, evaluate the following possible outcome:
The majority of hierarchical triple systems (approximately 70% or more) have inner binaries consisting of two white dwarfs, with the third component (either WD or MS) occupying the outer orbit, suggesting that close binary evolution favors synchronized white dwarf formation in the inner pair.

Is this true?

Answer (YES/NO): NO